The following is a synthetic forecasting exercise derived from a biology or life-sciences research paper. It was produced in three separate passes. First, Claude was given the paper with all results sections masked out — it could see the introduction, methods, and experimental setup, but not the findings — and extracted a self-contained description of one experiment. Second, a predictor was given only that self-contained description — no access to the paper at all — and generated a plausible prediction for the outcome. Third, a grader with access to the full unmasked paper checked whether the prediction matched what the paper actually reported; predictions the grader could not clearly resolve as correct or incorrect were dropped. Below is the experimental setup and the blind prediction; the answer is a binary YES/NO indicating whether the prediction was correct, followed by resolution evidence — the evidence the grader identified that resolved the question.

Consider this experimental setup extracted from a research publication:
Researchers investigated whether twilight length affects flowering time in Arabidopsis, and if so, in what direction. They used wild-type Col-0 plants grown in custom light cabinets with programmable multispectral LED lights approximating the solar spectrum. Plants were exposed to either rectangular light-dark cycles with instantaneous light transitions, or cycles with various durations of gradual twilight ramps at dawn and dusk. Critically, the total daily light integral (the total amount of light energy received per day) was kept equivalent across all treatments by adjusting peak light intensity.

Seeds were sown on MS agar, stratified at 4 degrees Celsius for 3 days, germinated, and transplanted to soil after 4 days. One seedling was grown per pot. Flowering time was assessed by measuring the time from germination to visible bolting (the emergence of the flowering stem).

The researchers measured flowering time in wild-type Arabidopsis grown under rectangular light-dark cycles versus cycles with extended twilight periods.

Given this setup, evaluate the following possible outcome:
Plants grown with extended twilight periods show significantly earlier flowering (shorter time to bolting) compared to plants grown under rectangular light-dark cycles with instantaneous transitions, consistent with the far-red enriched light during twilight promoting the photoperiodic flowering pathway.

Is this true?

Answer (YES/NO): NO